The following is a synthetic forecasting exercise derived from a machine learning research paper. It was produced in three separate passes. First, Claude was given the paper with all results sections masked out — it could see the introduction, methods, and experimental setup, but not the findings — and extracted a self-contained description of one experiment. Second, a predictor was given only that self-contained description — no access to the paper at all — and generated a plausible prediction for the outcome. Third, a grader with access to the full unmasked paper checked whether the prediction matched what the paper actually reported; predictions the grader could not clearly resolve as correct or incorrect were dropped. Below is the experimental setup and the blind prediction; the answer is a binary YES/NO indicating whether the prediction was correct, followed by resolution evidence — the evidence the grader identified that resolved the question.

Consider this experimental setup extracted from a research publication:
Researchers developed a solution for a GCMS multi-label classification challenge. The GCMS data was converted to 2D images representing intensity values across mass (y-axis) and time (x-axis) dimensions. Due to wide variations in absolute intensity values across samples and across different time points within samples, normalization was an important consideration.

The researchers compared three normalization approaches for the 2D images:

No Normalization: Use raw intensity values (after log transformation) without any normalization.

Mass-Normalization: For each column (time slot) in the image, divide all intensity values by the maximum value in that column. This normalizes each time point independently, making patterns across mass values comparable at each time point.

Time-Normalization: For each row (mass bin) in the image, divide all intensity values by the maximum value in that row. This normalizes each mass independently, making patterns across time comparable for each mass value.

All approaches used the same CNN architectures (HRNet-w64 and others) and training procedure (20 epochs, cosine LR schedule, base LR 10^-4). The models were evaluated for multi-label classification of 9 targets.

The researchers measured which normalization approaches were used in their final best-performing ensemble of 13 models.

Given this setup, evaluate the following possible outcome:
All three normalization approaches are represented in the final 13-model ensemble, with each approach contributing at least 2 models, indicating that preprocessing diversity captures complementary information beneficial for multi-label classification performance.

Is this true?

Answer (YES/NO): NO